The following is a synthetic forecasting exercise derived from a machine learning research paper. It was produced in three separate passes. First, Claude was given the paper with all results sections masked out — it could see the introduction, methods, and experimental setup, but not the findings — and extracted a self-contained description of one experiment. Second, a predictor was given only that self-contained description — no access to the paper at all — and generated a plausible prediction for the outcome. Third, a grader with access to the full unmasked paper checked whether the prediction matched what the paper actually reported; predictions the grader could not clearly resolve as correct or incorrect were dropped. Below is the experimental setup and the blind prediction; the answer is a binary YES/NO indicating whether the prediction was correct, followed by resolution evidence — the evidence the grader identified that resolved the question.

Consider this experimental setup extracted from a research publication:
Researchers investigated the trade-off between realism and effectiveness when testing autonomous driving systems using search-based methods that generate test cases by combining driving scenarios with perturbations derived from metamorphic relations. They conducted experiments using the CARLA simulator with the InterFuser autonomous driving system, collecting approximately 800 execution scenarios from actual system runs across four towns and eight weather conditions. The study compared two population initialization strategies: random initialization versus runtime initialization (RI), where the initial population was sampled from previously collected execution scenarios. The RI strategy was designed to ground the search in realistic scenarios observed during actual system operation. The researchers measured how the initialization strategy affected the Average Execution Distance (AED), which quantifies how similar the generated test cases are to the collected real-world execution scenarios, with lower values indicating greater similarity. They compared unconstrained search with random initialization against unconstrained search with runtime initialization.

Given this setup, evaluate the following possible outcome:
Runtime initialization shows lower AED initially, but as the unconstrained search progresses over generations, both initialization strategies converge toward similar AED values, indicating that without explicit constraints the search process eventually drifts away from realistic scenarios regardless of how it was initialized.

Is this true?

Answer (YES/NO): NO